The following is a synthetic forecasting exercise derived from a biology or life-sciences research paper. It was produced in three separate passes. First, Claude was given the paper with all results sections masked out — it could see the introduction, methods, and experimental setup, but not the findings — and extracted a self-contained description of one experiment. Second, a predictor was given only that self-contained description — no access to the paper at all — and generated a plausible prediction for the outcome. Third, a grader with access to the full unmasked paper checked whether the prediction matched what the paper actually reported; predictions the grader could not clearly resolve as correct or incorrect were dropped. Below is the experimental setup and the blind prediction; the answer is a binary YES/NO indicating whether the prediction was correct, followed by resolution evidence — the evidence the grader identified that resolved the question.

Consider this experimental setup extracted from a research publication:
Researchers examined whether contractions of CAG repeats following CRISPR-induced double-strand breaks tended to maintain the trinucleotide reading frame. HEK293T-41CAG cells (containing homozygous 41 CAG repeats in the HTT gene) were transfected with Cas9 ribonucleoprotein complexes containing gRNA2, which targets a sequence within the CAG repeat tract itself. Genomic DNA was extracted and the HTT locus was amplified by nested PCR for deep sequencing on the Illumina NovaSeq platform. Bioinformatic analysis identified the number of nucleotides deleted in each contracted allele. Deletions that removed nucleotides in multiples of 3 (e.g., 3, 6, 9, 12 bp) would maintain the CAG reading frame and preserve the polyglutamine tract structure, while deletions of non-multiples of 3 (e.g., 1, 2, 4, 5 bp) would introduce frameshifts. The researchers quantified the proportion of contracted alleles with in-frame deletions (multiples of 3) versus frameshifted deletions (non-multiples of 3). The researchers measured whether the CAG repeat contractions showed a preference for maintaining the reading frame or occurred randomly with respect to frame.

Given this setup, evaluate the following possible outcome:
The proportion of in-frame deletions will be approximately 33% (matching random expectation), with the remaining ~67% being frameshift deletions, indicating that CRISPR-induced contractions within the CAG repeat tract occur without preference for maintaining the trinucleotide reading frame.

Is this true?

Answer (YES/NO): NO